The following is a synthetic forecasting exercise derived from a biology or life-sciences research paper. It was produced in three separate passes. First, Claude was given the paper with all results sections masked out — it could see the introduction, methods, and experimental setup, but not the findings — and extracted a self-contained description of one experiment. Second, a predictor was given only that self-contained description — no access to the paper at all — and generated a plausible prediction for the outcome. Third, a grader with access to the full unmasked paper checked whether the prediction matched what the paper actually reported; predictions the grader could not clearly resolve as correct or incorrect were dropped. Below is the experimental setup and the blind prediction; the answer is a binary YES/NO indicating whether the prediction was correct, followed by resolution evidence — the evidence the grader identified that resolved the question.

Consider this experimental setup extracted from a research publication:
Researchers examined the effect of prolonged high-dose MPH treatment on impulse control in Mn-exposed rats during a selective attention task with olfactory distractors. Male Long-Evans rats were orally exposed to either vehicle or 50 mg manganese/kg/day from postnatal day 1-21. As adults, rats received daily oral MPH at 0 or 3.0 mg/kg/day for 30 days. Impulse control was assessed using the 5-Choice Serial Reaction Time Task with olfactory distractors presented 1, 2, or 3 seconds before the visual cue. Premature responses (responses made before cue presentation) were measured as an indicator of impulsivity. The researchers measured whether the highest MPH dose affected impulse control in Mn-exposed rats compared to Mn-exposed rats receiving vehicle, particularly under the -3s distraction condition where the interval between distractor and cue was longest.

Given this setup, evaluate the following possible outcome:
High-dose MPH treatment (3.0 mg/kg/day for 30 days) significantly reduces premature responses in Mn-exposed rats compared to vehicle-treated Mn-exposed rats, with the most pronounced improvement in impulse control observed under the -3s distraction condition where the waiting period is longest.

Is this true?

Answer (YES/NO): NO